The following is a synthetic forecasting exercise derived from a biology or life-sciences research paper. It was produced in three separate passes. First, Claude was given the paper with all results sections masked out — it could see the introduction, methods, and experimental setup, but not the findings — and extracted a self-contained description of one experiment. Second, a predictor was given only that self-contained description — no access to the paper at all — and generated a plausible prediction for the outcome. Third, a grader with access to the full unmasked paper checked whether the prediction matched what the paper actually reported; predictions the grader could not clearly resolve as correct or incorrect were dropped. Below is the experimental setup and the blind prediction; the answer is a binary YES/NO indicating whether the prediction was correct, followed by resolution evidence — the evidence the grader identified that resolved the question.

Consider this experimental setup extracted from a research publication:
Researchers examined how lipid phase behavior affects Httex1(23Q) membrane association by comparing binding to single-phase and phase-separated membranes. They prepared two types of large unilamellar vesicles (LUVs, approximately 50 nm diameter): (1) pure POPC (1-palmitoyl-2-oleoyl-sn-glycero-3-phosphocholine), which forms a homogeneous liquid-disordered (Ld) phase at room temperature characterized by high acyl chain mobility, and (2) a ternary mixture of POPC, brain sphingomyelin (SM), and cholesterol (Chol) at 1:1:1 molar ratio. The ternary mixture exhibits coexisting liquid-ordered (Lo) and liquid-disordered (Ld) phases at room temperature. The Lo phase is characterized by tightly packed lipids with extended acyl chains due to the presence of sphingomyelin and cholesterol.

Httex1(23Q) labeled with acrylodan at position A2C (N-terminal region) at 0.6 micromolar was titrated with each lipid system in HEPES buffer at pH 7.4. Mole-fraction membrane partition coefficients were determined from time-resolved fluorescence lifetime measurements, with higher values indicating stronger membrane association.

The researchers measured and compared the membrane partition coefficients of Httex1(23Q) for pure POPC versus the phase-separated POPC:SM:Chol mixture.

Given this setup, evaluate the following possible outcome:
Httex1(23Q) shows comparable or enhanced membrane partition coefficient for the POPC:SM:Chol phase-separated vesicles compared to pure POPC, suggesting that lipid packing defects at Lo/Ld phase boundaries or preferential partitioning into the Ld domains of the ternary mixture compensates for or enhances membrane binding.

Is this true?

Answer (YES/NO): YES